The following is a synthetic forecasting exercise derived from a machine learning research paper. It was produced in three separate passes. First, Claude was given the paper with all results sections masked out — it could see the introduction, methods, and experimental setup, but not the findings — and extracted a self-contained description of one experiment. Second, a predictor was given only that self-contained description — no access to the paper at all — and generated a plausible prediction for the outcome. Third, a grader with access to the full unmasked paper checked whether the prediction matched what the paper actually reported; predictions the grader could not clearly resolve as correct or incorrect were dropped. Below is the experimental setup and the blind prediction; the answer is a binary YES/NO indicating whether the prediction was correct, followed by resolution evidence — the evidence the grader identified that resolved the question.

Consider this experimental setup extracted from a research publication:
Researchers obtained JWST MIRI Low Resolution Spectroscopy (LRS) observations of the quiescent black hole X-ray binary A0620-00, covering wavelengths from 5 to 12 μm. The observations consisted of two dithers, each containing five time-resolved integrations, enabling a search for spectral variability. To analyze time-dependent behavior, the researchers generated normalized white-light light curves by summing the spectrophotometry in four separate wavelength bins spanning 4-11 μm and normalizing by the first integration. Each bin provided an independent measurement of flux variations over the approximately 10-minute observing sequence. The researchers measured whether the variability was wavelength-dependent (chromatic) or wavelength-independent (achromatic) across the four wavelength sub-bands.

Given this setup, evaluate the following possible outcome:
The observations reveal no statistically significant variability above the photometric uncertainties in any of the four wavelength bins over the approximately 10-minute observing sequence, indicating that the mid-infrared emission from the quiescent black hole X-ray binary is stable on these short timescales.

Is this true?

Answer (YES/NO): NO